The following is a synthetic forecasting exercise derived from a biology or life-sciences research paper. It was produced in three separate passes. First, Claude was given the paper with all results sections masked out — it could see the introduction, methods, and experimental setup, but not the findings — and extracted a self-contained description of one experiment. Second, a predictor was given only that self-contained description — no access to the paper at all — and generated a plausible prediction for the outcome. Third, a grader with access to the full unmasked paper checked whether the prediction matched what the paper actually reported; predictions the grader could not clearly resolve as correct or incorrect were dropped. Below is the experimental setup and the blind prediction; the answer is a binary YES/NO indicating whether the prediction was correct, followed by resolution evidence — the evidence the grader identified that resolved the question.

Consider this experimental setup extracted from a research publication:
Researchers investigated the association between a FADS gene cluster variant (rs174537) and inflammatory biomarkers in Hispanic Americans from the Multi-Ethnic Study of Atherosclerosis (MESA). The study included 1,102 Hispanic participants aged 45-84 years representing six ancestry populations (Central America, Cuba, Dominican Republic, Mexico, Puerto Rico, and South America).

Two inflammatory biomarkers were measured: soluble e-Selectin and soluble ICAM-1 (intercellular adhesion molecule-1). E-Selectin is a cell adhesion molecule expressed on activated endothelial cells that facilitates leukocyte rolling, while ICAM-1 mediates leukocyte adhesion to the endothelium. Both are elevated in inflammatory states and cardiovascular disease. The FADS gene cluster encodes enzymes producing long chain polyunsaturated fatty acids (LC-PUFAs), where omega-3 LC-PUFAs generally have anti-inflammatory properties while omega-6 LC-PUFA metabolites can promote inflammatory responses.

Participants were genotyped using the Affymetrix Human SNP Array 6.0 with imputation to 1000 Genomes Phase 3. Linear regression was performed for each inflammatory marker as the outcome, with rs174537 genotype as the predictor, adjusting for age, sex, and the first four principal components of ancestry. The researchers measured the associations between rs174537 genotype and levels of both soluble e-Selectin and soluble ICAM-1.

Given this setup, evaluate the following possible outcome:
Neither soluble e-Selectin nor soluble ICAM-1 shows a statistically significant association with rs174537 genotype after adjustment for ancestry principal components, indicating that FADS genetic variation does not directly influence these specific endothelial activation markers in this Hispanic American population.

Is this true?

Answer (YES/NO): YES